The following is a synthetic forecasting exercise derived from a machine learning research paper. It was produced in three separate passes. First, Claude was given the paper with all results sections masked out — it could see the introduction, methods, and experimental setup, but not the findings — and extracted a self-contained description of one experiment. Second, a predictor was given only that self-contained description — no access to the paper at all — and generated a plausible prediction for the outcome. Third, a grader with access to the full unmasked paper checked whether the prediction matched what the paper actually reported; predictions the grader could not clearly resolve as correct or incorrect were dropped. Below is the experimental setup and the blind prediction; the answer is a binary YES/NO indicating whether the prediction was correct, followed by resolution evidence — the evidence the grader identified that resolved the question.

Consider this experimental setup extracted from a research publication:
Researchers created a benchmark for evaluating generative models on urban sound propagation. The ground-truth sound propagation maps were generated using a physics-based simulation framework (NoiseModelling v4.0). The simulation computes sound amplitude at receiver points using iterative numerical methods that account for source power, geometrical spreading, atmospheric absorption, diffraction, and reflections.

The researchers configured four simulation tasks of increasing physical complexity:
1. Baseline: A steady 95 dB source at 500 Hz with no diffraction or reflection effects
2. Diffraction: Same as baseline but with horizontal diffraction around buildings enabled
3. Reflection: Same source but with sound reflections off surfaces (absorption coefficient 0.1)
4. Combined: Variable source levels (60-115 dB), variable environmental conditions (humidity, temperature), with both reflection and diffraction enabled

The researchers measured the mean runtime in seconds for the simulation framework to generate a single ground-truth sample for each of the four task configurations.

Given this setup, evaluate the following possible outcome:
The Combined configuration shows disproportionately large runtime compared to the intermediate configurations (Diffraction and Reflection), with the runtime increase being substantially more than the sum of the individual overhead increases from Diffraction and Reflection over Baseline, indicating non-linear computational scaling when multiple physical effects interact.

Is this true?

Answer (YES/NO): NO